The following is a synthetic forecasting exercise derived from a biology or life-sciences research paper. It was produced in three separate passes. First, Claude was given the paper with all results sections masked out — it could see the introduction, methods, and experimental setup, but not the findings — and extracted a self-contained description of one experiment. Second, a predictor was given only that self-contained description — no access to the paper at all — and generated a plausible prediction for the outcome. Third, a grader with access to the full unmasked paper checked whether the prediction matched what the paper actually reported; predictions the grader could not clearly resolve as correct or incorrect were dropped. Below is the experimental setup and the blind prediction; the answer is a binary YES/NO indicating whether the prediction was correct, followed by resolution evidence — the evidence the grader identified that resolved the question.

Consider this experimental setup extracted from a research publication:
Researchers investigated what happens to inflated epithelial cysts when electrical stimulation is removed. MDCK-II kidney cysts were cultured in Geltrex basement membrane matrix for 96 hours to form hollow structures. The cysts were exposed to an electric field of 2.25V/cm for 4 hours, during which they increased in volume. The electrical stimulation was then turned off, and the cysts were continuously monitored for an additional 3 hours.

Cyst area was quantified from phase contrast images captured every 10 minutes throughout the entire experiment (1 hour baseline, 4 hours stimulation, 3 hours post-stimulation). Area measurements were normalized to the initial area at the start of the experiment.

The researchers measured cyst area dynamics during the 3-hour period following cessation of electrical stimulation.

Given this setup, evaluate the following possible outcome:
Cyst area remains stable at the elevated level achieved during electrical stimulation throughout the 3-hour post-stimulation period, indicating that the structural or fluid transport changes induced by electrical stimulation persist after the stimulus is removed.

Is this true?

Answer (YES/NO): NO